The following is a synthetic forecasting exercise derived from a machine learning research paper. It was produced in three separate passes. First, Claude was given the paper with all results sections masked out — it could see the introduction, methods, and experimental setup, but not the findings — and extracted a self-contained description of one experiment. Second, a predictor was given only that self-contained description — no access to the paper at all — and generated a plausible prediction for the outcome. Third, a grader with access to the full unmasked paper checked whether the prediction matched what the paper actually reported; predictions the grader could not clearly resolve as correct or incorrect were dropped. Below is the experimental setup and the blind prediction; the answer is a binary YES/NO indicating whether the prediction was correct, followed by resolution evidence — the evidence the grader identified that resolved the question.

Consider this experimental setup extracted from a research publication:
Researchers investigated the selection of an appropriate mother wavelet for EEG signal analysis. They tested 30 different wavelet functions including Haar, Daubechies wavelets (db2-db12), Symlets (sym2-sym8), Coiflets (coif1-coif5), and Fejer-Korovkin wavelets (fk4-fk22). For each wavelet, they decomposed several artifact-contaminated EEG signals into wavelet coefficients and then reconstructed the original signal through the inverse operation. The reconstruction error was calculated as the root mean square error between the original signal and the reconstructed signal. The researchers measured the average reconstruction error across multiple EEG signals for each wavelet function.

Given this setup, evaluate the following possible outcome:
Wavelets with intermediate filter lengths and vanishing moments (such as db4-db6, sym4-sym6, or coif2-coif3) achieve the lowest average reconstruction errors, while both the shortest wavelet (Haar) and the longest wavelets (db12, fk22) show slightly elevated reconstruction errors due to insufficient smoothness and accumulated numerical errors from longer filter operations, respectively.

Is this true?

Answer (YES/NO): NO